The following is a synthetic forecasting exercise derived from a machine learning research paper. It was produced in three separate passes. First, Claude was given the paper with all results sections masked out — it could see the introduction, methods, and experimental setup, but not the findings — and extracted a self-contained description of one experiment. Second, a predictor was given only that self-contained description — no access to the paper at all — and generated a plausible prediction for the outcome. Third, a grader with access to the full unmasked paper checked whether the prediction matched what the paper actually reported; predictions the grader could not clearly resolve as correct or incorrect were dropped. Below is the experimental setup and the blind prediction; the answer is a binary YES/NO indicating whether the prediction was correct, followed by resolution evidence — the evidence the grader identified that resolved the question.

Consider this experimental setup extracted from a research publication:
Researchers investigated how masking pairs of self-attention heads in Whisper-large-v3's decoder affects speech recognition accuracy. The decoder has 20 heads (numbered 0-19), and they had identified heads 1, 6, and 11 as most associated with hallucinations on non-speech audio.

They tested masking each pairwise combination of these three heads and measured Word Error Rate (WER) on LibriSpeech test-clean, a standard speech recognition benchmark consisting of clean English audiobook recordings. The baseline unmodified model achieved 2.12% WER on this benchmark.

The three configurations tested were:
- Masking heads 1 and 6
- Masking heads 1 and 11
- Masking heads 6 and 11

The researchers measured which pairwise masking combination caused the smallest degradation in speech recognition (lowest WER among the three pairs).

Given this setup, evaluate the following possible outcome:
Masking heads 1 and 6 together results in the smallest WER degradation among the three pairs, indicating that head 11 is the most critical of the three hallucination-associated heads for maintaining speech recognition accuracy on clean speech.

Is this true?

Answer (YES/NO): NO